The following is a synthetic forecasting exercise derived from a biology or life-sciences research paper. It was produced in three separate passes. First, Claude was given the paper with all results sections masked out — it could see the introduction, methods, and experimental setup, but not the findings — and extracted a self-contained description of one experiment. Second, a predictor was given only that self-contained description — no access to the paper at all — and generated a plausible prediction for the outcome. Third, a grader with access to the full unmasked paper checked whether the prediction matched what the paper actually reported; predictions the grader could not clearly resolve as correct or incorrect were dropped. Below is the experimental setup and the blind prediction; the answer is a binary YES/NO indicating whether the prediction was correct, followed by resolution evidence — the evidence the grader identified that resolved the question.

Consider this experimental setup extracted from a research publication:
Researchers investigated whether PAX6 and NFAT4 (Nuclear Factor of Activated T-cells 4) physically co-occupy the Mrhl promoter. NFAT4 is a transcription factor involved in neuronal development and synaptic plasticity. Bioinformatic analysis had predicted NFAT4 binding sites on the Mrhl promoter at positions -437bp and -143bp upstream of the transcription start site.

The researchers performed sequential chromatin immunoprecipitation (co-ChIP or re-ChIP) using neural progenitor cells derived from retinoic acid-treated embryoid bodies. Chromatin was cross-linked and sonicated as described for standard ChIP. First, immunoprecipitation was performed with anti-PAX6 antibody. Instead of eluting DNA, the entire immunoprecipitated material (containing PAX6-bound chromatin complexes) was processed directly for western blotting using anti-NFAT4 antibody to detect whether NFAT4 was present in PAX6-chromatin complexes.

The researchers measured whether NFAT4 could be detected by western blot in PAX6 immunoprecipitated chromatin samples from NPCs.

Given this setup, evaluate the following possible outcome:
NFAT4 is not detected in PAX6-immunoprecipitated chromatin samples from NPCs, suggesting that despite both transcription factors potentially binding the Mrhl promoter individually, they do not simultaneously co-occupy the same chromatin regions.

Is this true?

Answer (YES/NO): NO